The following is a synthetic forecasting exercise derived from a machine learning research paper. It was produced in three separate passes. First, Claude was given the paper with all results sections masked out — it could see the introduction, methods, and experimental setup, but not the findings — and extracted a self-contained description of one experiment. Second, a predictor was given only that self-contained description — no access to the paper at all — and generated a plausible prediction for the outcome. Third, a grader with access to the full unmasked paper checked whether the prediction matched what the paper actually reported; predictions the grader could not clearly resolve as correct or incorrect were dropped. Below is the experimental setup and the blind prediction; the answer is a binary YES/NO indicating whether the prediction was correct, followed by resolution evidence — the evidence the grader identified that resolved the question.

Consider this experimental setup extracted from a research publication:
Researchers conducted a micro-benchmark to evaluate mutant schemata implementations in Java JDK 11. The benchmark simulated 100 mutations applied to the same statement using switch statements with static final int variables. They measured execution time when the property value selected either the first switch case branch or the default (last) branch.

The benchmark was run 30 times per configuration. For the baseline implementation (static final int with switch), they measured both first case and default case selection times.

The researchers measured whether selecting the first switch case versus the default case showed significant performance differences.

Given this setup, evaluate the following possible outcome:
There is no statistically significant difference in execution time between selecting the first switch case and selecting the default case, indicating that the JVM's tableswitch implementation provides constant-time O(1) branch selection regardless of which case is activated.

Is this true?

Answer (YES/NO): NO